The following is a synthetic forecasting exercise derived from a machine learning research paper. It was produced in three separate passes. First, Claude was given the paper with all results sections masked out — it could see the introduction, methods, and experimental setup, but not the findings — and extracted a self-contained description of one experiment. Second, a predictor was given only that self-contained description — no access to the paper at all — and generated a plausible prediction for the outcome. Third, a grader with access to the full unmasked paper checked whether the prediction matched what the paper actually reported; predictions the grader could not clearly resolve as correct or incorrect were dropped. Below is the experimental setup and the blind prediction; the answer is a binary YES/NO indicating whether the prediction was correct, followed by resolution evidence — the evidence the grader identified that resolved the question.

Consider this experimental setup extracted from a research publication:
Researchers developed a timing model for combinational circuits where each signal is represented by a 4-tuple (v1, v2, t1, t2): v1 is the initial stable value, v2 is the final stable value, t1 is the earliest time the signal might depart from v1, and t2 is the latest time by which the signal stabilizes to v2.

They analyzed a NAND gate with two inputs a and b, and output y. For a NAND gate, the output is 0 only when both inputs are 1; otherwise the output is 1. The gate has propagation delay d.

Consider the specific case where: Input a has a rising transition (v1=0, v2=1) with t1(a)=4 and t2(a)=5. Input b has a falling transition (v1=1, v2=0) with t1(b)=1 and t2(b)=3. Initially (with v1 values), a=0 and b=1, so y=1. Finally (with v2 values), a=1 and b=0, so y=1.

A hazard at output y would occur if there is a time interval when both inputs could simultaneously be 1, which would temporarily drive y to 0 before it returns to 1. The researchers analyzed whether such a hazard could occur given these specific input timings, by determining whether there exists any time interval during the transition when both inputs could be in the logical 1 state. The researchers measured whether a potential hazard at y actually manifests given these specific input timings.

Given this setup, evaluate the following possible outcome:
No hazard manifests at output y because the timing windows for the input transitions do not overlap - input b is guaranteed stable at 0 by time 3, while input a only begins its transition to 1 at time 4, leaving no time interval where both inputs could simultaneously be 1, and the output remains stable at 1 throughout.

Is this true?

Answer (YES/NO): YES